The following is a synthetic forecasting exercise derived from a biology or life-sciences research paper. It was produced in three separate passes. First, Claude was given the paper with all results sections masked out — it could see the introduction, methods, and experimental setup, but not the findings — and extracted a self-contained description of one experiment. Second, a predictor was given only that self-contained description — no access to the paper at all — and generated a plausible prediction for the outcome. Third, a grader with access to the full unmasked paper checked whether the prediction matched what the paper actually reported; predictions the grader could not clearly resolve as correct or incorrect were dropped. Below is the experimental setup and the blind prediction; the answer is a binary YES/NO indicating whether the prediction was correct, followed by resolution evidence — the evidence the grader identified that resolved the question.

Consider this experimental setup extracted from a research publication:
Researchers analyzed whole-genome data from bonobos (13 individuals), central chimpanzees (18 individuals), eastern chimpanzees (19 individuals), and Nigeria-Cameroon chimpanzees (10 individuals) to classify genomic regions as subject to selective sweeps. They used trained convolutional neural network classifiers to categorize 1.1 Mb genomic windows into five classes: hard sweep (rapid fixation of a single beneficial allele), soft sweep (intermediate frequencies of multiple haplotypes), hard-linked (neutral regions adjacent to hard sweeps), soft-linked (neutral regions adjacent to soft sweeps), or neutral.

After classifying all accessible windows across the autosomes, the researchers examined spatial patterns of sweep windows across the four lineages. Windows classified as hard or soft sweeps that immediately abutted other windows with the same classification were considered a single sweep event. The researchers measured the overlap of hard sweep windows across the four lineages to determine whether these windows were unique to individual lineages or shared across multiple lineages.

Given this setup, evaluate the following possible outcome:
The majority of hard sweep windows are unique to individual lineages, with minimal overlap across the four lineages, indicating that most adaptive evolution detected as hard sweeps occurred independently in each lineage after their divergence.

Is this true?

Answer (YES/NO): YES